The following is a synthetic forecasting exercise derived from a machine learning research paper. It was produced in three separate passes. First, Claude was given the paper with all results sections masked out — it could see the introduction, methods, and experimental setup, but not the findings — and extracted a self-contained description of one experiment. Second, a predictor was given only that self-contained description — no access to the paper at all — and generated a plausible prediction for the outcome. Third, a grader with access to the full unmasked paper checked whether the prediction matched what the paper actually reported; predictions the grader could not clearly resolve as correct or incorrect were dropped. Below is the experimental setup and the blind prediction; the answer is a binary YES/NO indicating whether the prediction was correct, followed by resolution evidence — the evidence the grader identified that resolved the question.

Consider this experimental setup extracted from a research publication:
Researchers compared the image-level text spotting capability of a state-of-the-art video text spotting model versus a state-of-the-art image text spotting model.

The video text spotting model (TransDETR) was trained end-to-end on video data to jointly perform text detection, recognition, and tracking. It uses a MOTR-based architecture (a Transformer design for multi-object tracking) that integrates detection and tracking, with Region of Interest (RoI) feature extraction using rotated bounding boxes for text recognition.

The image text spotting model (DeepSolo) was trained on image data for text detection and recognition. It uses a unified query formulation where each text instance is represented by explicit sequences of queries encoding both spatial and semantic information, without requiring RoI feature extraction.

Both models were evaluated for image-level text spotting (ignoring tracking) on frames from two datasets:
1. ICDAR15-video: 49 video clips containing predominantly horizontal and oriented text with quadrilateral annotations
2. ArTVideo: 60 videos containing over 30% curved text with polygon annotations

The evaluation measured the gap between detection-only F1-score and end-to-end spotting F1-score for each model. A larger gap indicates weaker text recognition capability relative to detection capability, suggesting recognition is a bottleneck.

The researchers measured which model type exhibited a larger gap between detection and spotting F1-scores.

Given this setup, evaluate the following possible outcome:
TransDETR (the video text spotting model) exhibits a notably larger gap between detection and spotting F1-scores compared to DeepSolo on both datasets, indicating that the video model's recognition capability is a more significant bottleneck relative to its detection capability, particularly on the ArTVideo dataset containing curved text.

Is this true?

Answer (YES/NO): YES